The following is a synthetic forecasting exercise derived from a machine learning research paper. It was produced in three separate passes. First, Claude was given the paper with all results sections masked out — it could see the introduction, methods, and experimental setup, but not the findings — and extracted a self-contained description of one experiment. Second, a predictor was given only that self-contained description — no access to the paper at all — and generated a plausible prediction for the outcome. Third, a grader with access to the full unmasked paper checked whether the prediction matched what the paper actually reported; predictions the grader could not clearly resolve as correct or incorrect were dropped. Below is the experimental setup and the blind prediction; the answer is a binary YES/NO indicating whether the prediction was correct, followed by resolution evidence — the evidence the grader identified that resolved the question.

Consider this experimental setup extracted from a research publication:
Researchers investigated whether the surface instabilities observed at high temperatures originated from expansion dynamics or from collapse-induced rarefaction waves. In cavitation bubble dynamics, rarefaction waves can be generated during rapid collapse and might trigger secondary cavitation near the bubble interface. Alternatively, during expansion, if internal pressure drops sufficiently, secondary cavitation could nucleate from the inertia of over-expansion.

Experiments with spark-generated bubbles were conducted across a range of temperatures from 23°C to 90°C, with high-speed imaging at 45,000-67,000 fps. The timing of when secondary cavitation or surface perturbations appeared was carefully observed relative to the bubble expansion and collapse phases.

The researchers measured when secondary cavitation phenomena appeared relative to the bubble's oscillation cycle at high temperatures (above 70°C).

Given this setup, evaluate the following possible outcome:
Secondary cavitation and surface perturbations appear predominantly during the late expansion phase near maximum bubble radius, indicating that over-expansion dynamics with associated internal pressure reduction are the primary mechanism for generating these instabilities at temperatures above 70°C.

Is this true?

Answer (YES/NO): YES